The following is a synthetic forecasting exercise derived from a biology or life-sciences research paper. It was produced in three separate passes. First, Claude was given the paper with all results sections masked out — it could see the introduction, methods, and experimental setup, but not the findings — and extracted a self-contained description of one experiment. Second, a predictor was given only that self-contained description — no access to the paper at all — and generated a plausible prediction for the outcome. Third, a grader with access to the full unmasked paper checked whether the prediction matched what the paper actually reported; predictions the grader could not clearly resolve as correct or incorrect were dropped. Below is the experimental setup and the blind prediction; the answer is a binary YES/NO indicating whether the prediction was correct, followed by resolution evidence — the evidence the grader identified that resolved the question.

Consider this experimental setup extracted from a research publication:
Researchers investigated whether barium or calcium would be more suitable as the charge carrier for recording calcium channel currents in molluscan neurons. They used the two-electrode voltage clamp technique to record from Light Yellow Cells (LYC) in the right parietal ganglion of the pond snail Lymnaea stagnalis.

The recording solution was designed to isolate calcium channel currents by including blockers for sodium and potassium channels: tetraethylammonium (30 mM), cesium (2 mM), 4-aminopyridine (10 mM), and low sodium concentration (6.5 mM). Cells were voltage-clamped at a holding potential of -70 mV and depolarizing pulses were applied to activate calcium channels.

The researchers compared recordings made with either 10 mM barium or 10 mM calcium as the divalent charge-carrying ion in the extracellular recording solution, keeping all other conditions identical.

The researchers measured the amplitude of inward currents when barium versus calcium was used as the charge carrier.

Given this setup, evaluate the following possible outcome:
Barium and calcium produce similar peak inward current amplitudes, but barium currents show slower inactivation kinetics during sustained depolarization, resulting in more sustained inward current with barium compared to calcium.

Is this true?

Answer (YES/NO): NO